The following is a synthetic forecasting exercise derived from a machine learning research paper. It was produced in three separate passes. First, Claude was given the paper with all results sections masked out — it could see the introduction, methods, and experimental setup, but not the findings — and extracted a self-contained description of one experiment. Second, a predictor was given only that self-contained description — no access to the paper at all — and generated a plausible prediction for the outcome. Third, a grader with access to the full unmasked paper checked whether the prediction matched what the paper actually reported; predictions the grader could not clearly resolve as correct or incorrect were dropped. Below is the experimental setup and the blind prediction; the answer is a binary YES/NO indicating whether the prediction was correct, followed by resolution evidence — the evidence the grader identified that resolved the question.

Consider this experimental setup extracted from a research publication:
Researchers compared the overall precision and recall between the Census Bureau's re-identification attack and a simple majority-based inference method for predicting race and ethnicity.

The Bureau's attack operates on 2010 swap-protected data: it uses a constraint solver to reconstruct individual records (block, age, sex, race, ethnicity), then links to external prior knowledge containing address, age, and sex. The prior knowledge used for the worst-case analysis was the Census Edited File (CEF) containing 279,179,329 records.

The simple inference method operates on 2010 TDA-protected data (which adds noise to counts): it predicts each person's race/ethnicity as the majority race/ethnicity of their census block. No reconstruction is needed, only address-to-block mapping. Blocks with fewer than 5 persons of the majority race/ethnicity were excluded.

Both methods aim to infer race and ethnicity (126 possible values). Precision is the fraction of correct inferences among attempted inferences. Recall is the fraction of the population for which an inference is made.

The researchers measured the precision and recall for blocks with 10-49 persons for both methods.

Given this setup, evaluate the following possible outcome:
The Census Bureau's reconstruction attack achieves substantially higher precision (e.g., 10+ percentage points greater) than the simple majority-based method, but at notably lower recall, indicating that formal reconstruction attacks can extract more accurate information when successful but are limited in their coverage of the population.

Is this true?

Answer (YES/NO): NO